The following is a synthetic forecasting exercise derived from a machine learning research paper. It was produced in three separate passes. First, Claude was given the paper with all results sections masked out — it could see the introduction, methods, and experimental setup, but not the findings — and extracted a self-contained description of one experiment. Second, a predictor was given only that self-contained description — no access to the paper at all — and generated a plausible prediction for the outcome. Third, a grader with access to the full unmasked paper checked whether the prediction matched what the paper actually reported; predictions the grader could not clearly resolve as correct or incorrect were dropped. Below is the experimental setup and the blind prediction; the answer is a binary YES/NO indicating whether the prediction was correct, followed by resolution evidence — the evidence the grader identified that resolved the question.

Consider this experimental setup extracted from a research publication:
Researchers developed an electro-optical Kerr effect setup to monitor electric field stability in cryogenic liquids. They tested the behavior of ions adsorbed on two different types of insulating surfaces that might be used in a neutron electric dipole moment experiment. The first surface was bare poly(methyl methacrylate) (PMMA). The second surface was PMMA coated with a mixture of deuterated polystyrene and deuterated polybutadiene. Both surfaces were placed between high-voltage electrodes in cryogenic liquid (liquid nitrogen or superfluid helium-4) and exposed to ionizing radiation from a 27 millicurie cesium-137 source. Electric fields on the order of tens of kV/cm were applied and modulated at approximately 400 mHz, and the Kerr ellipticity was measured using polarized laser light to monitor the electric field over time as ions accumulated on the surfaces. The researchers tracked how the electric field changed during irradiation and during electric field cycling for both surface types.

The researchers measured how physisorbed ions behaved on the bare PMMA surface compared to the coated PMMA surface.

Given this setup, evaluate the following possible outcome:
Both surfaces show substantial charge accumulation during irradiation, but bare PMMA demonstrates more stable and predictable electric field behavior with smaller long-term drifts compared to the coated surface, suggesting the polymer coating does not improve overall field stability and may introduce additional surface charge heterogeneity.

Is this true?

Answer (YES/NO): NO